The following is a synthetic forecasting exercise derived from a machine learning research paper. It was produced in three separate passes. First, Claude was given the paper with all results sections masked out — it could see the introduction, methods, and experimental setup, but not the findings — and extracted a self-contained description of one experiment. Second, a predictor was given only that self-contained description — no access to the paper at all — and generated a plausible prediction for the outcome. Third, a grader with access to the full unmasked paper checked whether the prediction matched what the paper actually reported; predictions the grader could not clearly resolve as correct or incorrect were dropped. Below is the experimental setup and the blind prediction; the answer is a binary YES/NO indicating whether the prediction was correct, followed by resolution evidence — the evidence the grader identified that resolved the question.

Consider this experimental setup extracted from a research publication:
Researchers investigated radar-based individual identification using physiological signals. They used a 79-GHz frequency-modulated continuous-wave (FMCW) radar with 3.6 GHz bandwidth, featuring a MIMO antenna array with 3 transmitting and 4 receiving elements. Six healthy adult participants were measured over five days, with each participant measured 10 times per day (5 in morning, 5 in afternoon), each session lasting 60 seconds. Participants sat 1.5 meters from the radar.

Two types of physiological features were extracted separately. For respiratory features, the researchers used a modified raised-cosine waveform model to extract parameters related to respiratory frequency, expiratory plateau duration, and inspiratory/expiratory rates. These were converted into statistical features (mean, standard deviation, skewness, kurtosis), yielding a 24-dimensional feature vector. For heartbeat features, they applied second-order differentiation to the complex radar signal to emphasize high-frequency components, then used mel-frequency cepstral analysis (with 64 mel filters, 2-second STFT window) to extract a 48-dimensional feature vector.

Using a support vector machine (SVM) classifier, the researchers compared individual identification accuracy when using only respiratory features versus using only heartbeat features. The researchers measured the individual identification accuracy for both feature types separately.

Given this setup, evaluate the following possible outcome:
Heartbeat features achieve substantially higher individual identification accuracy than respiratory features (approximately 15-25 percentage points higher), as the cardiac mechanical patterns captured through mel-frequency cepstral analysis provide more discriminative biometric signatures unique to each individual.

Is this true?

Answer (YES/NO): NO